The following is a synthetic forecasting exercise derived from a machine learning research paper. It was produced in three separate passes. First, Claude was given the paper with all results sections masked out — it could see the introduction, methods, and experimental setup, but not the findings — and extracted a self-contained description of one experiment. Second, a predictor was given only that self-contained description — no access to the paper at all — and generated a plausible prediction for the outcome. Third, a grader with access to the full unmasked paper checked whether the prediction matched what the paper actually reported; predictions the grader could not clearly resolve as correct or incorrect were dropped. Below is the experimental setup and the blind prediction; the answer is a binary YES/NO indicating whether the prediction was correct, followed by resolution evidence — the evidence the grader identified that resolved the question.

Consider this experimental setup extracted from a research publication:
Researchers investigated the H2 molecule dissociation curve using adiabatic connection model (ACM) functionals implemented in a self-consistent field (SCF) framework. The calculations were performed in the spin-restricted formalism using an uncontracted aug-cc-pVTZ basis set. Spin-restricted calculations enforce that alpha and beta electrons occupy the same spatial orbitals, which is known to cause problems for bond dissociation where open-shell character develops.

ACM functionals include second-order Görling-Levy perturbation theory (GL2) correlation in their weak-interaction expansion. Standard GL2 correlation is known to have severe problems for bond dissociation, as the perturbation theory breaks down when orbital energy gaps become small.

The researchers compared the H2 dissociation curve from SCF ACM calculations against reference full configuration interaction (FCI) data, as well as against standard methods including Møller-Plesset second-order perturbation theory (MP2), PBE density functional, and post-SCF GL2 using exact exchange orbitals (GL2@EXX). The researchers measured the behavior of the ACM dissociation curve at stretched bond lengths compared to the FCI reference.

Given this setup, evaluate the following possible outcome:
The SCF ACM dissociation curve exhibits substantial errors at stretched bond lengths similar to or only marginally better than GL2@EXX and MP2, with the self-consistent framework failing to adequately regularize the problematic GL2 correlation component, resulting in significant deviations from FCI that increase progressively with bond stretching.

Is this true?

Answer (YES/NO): NO